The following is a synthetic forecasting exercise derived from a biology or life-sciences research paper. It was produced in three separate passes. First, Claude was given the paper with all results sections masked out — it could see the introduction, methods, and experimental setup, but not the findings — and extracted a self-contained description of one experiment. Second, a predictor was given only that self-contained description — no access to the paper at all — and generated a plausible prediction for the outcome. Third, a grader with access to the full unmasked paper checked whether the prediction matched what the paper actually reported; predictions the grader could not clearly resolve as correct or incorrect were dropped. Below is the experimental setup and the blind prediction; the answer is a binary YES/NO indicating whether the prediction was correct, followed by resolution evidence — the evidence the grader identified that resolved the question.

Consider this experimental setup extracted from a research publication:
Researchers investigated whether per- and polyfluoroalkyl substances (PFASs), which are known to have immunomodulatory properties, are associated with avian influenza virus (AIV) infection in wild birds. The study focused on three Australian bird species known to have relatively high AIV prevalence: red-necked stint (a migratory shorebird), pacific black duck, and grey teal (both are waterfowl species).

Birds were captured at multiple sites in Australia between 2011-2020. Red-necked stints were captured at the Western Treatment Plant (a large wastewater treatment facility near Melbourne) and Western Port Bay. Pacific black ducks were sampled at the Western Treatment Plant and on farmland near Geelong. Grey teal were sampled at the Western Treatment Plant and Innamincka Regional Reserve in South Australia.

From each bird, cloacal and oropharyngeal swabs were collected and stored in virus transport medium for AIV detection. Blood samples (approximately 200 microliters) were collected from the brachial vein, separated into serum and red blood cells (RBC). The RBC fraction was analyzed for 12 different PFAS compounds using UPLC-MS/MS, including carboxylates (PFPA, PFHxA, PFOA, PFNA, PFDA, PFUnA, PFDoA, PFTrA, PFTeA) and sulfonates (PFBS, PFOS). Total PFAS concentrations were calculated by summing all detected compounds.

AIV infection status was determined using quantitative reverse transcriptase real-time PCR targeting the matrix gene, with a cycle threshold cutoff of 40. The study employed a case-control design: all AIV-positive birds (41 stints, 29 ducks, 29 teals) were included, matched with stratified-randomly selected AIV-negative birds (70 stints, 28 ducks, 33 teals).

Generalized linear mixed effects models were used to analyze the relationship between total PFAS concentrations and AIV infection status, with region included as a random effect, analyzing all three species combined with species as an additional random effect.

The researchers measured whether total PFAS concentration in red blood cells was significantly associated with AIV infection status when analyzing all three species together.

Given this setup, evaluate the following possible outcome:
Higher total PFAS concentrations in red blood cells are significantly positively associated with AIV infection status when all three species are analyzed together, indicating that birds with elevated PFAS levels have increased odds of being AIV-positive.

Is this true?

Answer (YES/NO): NO